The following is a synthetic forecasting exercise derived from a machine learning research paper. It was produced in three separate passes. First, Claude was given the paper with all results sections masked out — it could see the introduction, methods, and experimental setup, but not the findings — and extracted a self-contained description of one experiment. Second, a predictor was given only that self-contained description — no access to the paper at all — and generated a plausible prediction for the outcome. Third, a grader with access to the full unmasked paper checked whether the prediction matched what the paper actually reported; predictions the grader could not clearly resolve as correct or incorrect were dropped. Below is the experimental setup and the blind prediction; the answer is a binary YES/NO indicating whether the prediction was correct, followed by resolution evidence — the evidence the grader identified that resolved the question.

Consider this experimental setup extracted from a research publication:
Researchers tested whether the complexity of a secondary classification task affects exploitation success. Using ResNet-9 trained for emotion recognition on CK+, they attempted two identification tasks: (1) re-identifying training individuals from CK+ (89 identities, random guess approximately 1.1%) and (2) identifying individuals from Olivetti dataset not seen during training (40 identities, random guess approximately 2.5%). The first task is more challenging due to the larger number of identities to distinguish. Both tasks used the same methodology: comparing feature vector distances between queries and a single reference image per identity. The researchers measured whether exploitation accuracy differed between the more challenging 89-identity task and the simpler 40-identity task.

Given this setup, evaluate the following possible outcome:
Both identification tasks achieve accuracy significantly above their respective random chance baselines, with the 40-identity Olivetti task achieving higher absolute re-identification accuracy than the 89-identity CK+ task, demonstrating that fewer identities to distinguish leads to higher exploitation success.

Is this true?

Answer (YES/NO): YES